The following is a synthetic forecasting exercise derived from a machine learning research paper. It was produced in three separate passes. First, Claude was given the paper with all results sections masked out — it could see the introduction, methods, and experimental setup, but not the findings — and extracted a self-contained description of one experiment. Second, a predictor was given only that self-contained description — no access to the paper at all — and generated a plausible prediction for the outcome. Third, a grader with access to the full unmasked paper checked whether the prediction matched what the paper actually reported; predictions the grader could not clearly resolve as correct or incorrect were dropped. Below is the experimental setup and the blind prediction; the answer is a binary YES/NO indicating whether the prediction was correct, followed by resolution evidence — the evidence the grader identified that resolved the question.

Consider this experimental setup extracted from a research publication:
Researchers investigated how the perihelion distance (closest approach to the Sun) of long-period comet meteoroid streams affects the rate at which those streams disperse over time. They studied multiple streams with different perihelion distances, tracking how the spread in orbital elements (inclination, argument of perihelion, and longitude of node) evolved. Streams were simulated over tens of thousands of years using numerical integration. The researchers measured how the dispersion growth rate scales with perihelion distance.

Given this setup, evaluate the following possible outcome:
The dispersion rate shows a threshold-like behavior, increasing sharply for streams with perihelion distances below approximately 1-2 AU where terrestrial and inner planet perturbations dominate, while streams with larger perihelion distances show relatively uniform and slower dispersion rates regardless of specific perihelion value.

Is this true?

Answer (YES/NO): NO